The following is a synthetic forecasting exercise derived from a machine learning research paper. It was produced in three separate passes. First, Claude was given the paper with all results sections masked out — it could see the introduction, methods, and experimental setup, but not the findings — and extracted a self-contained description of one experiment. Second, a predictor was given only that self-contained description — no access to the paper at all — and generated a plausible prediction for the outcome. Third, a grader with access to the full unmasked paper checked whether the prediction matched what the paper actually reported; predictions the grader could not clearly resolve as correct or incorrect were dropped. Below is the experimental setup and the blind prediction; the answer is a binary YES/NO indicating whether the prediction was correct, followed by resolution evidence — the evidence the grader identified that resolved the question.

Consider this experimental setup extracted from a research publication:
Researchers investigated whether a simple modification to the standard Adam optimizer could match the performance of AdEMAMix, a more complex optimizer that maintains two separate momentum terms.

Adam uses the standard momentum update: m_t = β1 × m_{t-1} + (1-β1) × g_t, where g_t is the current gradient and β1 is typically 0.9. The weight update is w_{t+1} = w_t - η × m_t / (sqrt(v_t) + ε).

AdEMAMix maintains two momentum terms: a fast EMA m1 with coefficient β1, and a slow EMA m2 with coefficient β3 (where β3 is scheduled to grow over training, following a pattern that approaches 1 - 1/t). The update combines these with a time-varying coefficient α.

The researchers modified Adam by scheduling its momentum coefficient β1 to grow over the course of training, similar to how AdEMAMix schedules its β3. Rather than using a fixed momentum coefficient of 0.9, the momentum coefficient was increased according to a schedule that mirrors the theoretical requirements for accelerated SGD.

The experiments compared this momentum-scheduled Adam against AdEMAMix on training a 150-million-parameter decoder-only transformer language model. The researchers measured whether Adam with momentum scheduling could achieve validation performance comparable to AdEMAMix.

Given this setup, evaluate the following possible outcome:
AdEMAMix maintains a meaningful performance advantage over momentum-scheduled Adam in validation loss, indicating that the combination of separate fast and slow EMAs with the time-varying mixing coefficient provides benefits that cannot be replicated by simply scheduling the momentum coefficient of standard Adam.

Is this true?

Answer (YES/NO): NO